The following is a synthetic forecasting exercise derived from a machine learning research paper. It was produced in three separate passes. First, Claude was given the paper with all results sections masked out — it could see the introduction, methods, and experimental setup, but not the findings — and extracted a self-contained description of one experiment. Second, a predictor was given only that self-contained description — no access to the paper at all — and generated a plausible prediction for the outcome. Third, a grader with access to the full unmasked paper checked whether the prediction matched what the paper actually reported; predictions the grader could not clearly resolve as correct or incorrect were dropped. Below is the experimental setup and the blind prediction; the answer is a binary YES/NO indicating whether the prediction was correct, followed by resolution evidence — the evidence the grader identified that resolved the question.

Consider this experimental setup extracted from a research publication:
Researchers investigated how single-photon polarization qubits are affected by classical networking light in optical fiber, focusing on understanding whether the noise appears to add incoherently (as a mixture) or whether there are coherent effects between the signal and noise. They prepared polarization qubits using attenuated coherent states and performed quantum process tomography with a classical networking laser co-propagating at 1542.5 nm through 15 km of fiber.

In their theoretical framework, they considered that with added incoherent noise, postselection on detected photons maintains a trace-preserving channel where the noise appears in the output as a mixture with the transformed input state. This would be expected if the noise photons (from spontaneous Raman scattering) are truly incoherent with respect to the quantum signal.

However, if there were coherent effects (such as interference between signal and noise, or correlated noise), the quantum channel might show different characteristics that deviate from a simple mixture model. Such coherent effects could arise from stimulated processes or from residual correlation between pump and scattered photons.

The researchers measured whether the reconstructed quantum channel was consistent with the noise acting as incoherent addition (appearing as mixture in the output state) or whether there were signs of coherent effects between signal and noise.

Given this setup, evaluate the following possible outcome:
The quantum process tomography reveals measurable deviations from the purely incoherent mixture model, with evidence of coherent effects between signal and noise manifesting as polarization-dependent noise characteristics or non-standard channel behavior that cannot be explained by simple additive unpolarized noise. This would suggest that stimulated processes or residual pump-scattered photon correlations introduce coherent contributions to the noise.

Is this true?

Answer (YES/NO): NO